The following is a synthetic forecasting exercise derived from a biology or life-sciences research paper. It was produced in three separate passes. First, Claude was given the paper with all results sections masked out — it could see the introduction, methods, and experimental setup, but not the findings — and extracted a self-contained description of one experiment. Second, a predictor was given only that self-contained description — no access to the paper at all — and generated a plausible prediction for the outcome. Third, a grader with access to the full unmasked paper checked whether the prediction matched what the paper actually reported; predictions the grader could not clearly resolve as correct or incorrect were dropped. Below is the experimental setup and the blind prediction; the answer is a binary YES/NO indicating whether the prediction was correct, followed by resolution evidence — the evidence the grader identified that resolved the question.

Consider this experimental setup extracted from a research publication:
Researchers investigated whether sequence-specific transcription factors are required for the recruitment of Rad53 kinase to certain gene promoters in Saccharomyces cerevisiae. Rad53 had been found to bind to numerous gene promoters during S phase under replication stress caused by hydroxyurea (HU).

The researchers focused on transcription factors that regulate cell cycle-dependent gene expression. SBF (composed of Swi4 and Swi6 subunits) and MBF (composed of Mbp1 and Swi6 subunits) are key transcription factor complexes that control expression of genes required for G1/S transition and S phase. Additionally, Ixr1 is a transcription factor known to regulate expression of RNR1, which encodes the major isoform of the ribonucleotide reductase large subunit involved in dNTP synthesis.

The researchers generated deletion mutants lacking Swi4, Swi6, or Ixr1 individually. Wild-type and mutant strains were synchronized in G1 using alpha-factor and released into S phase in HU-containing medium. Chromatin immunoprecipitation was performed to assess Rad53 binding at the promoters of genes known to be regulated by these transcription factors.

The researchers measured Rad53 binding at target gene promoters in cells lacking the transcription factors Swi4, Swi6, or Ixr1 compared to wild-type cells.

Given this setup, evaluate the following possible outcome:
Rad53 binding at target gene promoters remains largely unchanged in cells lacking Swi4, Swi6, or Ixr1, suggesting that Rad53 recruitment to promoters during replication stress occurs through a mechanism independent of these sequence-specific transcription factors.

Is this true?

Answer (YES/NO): NO